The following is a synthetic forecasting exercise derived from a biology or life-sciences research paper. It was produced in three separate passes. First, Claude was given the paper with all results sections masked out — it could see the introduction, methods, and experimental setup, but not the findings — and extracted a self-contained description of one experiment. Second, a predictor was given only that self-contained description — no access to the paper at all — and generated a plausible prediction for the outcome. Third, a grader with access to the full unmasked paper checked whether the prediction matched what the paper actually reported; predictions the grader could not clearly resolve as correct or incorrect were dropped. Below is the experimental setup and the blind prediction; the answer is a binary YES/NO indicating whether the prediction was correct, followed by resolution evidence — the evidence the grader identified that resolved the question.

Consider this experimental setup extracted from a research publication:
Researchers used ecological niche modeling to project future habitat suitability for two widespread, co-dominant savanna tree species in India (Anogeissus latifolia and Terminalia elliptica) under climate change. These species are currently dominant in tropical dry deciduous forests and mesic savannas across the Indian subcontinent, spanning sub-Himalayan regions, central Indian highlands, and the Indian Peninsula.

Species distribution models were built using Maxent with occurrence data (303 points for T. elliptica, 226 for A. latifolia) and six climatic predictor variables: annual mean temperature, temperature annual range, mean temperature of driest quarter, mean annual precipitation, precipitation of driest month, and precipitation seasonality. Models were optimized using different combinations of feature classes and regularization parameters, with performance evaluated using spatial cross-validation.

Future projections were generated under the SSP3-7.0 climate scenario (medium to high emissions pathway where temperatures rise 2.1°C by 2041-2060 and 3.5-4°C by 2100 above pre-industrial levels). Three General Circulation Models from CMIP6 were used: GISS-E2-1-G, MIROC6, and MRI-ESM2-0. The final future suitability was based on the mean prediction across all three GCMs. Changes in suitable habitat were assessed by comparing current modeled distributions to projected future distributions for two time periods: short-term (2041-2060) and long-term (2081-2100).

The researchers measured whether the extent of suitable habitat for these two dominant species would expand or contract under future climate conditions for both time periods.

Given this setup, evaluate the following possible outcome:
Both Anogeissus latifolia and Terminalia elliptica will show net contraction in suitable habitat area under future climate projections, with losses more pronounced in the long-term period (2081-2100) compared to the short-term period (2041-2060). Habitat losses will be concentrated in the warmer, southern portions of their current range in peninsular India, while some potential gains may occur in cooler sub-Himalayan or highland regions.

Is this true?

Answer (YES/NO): NO